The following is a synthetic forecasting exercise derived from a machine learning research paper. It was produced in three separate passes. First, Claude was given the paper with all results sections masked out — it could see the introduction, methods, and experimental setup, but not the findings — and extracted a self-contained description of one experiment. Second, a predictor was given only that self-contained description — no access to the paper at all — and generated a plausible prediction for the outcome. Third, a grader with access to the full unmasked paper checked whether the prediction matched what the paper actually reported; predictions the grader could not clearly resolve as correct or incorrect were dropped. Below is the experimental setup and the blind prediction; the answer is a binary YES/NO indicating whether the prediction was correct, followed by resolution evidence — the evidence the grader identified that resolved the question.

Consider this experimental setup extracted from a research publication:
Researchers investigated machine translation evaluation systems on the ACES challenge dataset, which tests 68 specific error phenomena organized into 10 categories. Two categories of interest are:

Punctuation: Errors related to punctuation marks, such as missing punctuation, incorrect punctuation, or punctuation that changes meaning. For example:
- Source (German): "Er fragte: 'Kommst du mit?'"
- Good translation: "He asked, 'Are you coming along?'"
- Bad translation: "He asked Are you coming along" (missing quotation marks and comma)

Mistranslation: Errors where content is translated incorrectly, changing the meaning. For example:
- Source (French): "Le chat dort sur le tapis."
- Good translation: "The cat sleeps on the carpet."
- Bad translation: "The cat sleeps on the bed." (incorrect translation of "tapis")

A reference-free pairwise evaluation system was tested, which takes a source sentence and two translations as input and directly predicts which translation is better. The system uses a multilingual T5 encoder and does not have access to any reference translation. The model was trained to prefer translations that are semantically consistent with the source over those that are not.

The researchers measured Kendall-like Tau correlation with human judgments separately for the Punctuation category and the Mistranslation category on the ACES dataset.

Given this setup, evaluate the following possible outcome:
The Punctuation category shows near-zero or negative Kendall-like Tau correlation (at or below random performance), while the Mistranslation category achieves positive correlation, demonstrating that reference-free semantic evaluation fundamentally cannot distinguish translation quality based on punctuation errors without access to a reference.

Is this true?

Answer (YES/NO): NO